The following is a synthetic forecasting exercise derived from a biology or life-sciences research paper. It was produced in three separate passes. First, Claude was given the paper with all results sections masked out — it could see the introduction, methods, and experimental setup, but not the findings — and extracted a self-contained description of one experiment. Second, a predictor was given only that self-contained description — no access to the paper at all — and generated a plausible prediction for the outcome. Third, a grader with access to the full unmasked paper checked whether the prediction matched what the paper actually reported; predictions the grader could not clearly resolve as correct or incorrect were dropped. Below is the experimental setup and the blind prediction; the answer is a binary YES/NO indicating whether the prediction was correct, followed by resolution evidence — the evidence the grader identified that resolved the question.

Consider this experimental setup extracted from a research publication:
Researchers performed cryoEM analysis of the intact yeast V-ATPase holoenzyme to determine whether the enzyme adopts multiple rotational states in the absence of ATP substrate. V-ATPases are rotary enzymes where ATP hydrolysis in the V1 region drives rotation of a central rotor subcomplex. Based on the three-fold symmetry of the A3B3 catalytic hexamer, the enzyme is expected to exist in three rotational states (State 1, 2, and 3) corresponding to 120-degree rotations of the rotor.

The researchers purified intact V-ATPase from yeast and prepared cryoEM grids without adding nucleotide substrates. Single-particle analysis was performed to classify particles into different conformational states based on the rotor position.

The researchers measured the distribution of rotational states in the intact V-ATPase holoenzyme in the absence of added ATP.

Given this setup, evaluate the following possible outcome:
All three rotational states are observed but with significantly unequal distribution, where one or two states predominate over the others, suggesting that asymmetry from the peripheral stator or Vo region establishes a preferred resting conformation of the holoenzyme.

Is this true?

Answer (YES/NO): YES